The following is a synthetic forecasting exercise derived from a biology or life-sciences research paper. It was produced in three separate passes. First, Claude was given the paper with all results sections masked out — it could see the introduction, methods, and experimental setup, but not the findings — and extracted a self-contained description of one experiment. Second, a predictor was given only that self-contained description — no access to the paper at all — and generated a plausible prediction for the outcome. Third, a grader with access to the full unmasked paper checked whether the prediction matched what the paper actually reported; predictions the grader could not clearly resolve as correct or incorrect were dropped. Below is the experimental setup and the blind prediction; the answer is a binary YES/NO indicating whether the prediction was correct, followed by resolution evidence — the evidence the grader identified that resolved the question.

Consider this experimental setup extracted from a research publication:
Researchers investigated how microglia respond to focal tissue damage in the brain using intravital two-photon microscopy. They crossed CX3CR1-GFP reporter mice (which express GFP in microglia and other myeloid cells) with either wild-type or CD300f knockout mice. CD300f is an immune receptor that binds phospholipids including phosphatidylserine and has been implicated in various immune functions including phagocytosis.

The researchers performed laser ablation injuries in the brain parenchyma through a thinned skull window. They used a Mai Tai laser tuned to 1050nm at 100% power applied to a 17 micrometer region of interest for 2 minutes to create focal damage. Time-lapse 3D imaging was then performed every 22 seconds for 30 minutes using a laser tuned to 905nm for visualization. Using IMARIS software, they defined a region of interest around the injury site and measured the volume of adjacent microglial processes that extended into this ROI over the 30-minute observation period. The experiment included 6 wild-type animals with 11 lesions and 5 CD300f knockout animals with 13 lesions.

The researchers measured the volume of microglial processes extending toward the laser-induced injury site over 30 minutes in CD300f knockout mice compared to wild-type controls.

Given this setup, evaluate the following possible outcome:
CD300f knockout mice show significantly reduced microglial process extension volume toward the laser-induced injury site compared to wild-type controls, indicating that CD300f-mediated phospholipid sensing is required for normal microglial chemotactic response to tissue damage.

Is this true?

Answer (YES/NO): YES